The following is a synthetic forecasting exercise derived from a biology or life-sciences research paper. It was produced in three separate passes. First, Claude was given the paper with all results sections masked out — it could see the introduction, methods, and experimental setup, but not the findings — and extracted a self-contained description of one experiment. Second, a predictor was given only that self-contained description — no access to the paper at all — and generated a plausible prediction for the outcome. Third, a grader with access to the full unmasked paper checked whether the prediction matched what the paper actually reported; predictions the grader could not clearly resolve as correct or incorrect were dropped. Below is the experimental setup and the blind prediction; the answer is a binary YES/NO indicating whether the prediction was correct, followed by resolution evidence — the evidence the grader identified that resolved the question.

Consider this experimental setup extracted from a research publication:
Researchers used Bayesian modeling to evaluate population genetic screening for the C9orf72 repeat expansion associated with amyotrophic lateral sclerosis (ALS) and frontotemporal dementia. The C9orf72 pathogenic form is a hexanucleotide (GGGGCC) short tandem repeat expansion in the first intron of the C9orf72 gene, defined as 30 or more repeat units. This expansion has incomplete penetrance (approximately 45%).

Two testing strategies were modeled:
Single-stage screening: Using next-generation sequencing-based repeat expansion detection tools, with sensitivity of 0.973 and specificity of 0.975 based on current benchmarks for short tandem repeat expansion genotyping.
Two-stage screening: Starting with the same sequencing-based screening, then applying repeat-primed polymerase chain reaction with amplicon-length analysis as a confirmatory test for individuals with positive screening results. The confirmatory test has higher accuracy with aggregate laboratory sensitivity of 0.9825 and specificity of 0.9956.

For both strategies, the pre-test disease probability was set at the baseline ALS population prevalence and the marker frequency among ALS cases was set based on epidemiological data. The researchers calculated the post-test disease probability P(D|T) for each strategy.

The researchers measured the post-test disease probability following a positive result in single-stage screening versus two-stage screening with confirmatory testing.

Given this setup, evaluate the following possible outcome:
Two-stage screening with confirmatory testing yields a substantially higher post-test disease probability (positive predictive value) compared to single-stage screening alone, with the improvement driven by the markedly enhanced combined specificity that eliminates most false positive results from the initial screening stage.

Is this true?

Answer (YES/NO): YES